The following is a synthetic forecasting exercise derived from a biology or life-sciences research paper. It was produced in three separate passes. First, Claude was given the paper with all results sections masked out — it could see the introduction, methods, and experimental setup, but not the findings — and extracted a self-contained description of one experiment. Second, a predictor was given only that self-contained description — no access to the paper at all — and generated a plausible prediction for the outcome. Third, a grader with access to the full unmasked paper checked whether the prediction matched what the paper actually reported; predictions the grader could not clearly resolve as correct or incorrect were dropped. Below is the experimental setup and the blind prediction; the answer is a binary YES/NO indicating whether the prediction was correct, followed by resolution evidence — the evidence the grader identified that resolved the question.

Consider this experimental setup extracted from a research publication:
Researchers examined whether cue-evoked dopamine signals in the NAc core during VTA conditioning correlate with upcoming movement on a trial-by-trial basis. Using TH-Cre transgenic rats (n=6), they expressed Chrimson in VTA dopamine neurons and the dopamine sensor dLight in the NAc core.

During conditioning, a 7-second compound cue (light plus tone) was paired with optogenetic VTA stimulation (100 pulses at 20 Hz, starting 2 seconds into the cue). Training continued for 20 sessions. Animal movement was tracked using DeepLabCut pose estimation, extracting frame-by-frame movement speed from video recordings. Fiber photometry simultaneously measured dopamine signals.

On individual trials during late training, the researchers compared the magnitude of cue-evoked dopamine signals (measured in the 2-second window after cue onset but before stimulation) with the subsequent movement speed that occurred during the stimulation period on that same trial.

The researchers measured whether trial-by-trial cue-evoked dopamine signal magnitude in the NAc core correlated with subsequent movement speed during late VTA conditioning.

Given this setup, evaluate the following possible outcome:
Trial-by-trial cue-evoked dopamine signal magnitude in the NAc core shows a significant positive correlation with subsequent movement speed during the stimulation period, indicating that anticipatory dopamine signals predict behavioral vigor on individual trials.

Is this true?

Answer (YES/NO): YES